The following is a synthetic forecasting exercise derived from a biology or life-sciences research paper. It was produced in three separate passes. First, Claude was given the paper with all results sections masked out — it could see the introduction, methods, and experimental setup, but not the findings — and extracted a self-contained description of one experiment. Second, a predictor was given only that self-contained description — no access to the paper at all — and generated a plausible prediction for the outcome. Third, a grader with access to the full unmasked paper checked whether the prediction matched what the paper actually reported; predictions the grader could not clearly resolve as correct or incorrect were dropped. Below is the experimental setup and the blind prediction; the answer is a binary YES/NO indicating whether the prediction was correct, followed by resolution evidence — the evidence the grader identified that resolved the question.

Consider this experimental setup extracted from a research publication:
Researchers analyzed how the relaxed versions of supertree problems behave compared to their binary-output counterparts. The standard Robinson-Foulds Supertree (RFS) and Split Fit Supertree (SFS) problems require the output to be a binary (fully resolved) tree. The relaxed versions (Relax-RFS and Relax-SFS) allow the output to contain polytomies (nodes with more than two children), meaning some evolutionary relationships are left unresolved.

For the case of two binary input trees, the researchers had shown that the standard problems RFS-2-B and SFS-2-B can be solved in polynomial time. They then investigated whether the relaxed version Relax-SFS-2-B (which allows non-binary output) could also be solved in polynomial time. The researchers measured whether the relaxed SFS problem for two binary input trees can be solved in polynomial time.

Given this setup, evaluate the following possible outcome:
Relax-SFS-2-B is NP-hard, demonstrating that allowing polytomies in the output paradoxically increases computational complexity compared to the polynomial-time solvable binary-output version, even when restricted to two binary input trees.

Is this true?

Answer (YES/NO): NO